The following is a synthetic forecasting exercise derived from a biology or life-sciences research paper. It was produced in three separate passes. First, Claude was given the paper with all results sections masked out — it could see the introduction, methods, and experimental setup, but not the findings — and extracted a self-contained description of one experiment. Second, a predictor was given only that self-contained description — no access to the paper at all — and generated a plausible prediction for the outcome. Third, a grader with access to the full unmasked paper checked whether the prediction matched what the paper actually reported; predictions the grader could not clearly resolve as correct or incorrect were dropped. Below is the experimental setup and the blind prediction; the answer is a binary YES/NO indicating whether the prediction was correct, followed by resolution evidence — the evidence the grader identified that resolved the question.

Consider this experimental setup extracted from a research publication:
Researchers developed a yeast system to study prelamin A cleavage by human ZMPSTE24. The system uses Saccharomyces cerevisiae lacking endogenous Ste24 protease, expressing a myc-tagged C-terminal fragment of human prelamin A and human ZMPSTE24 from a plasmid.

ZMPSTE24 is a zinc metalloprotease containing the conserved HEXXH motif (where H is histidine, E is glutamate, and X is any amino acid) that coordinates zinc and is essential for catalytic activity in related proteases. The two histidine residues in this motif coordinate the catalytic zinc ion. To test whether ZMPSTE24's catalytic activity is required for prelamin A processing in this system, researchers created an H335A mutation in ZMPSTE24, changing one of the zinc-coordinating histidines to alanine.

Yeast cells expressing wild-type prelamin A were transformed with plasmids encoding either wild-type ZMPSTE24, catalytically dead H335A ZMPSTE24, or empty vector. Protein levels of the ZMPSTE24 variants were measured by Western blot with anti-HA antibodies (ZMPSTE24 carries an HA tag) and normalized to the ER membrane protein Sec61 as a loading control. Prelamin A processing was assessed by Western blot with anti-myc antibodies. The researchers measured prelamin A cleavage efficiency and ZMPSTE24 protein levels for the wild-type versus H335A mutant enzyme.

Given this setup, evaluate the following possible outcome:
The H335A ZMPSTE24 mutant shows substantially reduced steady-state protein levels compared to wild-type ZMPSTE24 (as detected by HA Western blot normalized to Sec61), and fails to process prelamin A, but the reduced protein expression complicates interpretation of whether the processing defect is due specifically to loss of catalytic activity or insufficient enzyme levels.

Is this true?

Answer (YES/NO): NO